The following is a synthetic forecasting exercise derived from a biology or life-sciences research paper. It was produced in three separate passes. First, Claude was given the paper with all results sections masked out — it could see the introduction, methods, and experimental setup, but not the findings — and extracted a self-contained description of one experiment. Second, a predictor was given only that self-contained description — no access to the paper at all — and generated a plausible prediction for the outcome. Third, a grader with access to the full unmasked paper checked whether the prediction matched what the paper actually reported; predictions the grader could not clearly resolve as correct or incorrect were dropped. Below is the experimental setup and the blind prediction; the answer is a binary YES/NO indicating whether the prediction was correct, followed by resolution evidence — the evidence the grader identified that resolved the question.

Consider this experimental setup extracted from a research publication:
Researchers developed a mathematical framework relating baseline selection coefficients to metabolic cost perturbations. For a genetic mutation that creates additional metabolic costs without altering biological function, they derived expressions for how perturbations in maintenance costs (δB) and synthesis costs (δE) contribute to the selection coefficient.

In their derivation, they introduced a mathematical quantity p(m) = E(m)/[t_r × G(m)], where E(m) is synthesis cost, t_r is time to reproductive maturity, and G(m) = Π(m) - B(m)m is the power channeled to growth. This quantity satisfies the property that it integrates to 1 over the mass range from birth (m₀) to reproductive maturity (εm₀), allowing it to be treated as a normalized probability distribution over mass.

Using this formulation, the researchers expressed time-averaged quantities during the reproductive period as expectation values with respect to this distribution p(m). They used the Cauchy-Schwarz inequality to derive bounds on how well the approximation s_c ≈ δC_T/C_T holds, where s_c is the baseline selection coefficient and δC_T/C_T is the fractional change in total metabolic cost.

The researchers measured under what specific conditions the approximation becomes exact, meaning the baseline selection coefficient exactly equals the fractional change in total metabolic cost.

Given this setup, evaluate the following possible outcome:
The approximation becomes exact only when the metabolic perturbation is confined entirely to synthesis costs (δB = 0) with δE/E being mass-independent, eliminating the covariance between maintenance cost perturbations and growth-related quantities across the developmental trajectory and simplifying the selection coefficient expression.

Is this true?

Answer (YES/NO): NO